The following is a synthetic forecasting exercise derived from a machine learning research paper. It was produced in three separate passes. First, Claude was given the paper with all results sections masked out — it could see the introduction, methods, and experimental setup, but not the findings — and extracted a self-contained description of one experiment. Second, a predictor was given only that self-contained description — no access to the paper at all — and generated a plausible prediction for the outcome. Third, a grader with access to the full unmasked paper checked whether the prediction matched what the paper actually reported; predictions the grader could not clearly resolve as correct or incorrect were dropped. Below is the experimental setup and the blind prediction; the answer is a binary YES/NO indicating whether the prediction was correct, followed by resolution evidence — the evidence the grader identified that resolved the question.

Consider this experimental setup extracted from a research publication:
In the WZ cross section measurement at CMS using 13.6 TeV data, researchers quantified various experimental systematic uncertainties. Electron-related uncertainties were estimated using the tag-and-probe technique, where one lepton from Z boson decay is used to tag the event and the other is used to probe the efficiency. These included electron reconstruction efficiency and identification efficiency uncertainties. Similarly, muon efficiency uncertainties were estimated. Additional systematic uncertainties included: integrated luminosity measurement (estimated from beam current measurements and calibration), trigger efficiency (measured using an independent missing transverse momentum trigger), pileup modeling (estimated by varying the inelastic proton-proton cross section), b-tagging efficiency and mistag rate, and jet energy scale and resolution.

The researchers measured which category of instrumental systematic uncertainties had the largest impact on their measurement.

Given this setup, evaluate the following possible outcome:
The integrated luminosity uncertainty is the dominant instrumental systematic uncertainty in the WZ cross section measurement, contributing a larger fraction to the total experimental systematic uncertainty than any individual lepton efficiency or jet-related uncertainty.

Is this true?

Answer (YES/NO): YES